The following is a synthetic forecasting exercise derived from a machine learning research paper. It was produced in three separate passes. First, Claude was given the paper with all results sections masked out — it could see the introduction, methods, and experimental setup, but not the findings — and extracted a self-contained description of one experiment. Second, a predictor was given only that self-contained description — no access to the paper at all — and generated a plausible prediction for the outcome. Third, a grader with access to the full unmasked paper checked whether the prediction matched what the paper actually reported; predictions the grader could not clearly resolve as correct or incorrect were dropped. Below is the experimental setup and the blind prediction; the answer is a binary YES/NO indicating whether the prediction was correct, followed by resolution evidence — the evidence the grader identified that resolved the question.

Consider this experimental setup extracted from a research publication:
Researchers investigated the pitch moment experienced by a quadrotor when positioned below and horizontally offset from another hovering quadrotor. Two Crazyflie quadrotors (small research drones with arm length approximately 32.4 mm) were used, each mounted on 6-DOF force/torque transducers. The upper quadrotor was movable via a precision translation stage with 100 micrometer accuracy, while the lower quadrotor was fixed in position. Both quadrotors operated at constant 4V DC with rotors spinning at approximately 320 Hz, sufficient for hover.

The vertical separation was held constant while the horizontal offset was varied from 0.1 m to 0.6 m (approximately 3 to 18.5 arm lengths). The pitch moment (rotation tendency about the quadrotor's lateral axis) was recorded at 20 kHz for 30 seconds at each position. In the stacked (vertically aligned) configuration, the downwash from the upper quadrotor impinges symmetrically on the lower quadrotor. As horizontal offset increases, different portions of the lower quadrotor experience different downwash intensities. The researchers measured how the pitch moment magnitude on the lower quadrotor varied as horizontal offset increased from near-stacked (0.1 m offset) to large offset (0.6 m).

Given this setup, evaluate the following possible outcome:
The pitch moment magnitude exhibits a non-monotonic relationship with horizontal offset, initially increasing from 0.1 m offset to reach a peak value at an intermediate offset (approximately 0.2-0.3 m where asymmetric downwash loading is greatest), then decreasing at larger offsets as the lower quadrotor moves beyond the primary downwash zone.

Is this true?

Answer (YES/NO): NO